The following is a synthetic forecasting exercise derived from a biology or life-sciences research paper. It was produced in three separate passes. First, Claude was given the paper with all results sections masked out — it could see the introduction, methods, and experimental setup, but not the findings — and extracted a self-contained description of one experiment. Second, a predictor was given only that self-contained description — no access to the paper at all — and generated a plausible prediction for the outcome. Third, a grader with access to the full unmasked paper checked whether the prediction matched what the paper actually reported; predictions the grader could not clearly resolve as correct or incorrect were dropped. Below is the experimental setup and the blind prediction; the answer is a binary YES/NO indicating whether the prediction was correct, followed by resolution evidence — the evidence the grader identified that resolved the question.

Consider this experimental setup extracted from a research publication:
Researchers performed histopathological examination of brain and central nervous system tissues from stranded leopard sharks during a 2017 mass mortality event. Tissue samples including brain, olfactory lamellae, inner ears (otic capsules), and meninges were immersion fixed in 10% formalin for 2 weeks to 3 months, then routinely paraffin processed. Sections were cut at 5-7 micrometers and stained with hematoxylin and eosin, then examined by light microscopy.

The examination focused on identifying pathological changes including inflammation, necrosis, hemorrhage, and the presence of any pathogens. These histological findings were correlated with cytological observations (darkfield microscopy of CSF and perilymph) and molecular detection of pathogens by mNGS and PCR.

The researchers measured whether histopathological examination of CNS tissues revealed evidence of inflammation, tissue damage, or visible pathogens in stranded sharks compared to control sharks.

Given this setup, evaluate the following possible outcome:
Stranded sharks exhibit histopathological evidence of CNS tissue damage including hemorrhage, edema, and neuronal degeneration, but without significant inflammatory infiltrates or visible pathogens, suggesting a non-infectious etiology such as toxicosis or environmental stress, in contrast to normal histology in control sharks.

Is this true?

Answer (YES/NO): NO